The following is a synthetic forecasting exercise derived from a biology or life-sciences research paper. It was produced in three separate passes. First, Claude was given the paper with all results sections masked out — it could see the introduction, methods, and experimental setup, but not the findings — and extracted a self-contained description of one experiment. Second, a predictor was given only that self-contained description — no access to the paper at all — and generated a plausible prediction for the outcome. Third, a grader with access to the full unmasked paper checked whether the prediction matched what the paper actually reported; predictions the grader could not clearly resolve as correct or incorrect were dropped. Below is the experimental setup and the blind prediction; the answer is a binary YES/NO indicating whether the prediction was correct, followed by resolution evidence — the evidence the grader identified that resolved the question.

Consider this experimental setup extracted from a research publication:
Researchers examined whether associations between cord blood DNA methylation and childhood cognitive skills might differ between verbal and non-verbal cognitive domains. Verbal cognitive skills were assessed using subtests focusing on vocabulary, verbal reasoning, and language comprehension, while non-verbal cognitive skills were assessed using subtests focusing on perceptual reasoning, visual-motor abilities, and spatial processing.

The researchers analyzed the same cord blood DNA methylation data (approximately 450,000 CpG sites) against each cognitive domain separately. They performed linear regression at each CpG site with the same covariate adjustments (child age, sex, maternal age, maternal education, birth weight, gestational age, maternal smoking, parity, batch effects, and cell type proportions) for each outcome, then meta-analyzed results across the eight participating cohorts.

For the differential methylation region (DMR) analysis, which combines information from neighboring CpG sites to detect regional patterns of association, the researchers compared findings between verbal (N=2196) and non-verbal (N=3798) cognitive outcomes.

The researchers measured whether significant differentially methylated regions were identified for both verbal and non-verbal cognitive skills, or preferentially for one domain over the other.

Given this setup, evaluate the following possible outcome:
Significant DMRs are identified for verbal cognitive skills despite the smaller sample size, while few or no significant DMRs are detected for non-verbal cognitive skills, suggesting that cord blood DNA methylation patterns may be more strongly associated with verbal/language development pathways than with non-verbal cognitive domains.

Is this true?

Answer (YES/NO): NO